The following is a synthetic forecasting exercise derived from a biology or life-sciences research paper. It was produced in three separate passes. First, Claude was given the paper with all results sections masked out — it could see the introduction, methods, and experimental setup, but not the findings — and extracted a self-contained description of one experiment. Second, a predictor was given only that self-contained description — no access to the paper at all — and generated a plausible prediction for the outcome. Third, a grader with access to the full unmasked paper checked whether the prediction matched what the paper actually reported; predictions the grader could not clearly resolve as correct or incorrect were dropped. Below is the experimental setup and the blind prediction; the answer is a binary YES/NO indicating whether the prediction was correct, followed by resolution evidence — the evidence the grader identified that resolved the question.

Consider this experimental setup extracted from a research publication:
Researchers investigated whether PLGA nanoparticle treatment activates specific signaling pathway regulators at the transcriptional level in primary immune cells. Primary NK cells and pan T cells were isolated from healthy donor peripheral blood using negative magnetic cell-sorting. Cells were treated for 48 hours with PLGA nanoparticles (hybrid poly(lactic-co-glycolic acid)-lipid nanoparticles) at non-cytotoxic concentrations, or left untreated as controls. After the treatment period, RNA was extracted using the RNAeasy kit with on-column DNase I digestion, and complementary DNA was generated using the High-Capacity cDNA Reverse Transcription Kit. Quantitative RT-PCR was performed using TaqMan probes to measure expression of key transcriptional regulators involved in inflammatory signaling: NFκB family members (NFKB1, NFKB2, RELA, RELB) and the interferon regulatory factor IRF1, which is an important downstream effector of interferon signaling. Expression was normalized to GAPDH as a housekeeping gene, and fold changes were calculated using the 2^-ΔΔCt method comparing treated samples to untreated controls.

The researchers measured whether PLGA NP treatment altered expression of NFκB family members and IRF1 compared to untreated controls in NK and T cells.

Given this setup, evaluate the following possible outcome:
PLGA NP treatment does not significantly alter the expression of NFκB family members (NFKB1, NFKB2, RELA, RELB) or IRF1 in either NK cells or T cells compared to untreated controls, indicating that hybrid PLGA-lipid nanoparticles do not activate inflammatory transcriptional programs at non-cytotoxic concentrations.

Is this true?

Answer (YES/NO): NO